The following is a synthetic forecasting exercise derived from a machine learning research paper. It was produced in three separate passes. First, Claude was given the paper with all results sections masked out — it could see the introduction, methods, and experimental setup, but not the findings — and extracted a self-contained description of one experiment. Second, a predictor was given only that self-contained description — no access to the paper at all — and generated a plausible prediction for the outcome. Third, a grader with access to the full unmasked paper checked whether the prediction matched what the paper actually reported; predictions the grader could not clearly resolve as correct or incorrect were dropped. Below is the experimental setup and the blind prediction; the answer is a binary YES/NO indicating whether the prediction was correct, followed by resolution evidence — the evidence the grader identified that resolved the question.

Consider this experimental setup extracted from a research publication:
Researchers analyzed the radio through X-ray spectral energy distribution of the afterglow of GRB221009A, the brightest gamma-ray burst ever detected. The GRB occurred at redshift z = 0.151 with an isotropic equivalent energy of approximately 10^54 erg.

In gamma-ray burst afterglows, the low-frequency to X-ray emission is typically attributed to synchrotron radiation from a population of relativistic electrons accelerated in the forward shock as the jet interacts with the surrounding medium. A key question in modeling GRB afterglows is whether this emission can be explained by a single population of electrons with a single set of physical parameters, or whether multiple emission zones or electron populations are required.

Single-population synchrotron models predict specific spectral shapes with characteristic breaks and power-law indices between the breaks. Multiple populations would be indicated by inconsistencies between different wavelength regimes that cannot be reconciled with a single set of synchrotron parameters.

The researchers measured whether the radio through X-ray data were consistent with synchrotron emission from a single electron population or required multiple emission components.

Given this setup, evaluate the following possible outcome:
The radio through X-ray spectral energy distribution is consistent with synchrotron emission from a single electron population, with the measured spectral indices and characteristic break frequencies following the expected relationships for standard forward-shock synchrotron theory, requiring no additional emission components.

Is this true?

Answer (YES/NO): NO